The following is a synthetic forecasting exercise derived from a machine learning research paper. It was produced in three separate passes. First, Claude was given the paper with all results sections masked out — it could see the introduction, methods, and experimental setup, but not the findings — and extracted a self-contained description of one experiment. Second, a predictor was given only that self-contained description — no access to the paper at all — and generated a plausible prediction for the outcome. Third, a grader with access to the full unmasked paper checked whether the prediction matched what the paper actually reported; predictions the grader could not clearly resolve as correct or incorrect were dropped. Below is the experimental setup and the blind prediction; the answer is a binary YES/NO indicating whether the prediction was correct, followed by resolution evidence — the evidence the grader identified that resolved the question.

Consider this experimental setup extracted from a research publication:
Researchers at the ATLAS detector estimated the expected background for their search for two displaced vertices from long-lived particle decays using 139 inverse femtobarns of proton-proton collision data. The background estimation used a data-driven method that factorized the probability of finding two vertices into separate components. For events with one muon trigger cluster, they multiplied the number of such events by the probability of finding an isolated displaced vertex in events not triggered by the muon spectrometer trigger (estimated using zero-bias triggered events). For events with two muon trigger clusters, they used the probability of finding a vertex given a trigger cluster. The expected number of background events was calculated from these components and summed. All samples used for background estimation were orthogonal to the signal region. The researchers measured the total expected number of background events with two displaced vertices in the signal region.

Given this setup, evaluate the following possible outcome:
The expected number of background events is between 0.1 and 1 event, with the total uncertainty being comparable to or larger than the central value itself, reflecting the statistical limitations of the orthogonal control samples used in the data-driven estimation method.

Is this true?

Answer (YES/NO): NO